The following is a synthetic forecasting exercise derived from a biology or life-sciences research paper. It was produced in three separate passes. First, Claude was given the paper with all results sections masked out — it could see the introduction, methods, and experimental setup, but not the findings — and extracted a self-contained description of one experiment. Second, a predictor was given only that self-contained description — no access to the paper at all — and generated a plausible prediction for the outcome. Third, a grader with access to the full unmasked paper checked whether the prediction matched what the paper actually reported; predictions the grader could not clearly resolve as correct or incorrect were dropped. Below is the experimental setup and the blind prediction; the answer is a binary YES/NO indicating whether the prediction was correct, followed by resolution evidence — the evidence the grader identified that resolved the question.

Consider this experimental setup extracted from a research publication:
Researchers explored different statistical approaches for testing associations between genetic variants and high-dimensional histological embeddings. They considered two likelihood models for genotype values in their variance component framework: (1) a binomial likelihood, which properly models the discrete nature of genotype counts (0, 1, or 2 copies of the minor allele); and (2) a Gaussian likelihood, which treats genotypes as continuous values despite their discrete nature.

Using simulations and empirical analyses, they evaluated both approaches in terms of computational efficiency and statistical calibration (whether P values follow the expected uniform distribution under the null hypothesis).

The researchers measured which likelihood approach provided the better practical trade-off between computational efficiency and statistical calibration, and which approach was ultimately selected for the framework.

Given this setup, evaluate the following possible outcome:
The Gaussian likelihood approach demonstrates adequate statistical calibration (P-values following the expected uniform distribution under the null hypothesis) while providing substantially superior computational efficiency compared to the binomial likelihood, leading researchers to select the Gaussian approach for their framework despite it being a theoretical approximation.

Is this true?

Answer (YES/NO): YES